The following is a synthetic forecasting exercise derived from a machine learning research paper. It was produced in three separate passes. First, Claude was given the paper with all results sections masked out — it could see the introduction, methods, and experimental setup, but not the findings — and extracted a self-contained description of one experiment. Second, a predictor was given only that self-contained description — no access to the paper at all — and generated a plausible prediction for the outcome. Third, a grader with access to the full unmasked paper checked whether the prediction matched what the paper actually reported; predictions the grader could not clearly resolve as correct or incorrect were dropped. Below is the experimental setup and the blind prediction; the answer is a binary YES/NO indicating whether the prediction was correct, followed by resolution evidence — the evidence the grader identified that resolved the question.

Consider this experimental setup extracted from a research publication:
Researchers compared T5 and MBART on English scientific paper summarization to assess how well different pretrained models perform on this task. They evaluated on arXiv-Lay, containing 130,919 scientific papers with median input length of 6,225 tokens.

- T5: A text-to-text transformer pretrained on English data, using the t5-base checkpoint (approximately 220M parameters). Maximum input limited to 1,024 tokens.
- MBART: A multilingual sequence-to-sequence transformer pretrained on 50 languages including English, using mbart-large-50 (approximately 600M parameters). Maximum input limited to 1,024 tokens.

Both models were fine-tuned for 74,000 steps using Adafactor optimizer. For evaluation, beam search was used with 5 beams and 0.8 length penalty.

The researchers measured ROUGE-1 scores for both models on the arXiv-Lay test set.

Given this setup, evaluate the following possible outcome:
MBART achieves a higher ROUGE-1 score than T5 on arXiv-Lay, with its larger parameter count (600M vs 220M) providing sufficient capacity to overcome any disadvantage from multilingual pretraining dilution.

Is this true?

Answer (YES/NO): NO